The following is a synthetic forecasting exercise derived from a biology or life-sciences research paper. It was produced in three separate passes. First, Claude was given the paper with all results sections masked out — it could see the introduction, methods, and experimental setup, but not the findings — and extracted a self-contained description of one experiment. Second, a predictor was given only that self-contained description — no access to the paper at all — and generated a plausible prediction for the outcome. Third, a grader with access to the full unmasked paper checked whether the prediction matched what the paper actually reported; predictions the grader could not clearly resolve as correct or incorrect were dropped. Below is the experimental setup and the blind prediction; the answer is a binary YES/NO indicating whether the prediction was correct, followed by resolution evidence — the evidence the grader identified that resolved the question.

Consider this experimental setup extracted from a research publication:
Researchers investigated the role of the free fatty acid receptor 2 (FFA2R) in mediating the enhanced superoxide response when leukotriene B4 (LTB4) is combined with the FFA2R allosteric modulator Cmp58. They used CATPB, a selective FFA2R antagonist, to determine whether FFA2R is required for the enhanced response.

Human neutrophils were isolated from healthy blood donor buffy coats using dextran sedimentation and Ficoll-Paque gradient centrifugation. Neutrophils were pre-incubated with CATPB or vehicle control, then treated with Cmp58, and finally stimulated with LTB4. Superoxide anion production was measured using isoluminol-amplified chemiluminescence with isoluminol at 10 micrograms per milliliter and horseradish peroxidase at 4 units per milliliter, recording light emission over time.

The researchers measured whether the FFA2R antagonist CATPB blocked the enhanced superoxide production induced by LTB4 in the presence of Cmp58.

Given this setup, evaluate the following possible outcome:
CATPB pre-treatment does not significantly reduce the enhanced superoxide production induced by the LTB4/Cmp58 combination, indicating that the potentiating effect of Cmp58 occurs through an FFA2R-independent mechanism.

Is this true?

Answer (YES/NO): NO